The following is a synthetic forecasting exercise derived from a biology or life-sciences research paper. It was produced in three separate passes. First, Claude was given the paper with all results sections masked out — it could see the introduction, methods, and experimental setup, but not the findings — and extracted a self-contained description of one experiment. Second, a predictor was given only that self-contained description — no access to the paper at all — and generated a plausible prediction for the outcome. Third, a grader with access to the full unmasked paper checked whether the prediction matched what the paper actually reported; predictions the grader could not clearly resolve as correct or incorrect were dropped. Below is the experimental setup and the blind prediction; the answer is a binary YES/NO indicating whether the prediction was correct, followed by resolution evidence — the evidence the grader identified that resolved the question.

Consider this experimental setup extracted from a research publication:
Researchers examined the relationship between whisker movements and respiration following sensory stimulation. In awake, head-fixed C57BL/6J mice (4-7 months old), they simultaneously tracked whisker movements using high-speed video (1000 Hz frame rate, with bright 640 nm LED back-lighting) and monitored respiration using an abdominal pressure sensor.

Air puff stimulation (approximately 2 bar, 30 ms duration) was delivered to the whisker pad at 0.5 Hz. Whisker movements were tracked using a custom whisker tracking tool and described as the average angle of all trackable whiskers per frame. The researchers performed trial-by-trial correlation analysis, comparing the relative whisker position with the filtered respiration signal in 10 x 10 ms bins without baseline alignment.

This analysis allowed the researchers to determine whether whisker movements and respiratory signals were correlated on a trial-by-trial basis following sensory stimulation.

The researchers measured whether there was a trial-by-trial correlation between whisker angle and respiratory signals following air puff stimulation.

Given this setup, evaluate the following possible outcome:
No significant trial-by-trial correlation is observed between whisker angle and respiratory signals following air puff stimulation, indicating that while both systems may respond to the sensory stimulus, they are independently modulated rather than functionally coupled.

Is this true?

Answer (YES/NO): NO